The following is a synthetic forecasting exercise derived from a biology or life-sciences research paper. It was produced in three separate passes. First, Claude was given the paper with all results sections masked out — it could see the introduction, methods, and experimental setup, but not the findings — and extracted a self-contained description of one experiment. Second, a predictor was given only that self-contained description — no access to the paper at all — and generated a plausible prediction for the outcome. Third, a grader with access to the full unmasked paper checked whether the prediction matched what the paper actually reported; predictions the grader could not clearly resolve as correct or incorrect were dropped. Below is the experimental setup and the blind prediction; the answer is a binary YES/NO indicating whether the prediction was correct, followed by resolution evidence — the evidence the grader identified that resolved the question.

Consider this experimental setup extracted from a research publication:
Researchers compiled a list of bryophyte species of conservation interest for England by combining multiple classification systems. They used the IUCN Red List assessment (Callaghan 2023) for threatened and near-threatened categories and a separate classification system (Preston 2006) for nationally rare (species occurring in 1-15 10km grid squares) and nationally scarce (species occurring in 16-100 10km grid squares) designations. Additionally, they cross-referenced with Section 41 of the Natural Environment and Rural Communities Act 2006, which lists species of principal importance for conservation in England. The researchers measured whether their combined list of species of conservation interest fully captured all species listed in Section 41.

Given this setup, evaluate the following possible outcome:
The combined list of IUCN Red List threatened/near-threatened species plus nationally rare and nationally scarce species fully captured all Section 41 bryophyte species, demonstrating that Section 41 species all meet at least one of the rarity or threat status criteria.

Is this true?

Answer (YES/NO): YES